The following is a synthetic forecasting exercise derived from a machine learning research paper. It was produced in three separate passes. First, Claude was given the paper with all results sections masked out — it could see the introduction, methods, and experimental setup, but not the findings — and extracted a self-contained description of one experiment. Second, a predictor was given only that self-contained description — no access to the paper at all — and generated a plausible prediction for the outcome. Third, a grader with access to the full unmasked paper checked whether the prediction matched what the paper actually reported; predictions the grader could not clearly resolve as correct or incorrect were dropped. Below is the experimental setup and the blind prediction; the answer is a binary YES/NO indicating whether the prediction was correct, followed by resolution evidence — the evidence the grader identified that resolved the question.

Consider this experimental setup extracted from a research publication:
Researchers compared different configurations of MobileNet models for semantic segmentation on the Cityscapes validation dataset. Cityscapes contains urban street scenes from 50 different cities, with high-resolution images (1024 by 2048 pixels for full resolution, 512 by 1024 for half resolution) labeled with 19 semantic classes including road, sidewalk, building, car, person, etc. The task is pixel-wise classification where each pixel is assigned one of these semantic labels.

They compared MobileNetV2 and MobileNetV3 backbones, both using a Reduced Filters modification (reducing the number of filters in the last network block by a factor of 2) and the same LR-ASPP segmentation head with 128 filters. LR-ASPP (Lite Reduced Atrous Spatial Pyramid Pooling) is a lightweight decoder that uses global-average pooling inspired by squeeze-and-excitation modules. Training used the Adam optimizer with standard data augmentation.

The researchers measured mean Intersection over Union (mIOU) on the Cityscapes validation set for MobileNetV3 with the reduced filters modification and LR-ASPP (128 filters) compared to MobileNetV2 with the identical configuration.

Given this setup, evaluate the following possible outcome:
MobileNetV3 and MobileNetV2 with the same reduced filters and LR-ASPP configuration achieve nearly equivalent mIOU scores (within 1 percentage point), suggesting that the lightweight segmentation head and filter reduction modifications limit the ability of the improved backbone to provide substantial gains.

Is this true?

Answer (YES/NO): YES